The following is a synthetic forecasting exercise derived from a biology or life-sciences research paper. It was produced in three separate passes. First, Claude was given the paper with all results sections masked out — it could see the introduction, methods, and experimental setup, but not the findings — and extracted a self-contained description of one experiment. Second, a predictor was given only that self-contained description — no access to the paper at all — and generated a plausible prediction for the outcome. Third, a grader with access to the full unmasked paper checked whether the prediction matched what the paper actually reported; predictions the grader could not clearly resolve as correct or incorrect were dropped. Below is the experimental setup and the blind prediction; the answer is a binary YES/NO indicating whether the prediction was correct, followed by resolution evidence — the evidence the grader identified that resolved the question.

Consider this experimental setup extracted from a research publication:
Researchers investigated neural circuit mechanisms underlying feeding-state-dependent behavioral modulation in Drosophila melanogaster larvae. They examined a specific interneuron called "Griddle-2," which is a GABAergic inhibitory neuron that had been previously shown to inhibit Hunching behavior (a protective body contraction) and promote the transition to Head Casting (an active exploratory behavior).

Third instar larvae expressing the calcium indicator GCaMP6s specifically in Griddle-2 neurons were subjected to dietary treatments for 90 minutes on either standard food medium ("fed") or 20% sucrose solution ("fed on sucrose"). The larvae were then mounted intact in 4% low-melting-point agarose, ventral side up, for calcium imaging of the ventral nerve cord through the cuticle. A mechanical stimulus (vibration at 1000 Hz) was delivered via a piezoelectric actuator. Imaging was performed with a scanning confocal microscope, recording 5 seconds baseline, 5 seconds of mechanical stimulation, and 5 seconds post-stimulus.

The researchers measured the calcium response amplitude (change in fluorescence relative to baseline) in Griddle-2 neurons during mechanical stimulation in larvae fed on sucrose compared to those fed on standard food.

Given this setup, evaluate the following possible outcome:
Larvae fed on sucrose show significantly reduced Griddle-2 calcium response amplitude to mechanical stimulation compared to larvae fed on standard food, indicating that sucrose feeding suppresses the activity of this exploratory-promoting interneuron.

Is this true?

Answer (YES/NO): NO